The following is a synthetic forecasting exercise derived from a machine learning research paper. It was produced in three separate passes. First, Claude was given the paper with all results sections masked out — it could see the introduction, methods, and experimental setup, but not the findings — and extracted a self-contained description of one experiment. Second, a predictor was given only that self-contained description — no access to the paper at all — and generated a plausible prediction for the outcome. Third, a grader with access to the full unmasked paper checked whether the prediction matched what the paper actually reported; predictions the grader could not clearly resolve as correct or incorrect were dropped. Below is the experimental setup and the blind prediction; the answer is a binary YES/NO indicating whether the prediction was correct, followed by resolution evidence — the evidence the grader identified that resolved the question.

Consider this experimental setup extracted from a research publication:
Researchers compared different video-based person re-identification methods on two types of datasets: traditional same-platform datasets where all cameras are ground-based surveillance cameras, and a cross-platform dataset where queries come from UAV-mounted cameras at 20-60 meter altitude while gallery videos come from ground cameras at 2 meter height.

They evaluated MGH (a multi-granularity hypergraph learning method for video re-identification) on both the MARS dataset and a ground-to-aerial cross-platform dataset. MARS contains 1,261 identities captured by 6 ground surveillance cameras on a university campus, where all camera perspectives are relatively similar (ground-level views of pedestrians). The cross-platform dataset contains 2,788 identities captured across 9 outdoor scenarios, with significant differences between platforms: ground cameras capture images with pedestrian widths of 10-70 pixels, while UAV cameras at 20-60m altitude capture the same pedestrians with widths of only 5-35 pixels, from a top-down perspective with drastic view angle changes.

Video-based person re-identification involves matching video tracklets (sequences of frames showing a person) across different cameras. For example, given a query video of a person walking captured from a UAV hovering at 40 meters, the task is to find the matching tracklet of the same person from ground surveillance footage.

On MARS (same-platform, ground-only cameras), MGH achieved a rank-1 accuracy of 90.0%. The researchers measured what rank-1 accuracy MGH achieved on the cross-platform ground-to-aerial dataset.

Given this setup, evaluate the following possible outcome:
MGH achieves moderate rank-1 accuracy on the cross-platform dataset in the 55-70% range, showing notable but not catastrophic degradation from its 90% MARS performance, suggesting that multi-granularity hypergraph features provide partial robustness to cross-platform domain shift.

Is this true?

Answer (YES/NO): YES